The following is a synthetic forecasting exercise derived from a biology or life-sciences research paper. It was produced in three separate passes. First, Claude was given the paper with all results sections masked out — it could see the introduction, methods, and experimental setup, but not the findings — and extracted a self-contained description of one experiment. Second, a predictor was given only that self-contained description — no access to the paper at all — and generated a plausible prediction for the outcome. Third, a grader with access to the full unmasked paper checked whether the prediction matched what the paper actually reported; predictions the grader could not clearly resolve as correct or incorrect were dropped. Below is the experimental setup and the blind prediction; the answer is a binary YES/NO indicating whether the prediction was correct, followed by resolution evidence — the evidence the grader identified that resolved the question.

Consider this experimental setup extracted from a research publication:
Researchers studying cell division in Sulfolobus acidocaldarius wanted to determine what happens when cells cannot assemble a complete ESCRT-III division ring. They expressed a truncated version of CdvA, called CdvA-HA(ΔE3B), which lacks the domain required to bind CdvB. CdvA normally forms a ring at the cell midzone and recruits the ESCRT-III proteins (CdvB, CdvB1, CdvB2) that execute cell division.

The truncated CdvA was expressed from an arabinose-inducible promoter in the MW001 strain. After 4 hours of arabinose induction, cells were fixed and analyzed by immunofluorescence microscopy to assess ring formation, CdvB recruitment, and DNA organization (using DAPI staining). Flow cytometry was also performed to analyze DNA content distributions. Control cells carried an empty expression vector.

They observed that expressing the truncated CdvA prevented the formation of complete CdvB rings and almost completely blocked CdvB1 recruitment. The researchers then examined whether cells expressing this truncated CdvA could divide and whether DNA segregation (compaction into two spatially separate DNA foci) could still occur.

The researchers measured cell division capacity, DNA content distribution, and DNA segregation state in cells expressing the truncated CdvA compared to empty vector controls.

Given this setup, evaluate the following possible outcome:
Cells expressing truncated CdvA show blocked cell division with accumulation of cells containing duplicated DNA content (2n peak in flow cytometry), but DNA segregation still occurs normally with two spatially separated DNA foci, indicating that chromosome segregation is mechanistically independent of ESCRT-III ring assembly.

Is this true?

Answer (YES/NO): NO